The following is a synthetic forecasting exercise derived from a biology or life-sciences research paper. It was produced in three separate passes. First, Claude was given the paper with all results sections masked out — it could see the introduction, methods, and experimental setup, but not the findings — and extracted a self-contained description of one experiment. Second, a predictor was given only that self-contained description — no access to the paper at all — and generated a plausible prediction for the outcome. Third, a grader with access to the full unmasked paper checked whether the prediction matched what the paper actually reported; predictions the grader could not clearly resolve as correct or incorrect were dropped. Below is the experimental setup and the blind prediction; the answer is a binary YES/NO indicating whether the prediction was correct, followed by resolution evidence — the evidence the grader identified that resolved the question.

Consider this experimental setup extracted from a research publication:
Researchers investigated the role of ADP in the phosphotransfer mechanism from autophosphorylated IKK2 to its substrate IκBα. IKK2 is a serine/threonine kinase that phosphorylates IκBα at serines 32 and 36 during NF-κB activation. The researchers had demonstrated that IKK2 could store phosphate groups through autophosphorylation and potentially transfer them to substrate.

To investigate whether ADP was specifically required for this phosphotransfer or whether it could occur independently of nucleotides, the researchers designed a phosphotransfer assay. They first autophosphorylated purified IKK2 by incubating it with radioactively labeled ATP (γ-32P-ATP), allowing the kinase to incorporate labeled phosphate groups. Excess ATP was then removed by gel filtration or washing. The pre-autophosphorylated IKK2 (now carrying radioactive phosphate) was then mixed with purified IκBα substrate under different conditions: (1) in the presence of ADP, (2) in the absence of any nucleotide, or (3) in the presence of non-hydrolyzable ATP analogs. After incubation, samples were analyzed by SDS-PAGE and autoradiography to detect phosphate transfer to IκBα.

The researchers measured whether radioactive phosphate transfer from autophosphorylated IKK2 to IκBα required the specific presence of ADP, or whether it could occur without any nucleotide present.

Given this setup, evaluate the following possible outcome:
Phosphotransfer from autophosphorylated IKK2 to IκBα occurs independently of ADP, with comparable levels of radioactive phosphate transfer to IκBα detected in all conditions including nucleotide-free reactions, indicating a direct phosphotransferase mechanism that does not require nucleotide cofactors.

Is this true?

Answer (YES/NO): NO